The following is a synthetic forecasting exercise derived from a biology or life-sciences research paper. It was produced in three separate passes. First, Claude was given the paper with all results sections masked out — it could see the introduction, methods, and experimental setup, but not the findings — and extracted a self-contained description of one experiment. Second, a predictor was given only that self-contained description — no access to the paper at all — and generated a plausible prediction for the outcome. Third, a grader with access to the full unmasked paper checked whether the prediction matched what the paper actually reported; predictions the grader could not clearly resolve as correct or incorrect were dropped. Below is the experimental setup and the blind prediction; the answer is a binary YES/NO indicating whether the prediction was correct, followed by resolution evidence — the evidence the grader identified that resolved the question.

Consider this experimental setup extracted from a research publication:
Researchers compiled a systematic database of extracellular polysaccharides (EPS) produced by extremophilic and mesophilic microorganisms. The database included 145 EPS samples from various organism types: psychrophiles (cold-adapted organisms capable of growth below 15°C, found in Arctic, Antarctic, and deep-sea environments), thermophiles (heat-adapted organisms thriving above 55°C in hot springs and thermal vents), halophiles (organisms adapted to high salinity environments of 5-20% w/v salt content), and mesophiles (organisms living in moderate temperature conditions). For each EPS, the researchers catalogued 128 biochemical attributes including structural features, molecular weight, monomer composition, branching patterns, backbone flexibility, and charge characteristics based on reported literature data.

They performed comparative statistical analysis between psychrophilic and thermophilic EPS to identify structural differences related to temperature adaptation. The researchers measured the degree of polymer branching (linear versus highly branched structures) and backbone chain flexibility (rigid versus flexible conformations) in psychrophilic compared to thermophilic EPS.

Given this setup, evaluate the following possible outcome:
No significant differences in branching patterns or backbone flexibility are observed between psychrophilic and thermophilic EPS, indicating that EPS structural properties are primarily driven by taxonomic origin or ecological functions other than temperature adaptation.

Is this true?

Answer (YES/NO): NO